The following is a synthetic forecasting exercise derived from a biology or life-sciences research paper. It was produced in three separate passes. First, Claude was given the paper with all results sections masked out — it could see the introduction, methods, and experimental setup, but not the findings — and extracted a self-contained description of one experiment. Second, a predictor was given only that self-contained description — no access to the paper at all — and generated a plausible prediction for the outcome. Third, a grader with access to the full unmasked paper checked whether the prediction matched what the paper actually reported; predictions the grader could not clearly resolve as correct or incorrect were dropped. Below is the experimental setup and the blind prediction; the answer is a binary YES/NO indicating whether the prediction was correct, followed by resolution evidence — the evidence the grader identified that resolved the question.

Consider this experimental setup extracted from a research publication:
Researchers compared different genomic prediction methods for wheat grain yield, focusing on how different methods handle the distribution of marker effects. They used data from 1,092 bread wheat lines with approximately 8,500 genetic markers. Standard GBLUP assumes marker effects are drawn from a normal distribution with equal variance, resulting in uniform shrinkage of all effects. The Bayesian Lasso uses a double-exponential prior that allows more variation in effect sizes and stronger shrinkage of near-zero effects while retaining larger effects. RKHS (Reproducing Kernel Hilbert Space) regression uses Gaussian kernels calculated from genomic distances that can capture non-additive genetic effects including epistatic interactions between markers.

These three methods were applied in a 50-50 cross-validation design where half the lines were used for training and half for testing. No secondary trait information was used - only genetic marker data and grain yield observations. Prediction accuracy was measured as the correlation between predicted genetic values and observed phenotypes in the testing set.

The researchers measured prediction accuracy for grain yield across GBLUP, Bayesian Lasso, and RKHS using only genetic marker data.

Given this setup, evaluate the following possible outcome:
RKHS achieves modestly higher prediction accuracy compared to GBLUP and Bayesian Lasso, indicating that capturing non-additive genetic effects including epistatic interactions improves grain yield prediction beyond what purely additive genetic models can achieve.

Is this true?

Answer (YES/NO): NO